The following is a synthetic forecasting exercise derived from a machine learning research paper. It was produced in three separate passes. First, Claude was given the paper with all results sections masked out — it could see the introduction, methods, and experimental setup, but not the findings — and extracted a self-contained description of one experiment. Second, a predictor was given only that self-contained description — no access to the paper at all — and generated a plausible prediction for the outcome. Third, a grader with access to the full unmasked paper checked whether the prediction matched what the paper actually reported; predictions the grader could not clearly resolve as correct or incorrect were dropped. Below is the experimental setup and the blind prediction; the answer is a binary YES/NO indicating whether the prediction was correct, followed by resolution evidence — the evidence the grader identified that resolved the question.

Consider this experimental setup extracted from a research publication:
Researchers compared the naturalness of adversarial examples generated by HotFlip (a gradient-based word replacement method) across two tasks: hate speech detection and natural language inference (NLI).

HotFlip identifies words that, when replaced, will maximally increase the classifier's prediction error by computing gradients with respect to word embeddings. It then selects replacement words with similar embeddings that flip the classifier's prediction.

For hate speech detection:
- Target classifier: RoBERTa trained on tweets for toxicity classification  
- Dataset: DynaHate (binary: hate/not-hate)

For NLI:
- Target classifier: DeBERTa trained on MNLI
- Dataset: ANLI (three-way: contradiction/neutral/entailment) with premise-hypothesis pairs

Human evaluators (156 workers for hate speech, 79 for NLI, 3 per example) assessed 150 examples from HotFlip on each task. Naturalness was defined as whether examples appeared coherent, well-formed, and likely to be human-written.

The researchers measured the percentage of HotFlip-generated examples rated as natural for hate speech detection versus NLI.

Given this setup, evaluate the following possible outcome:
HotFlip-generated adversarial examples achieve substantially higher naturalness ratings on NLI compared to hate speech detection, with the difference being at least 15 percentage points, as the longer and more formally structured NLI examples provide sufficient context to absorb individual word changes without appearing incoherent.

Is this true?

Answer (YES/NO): YES